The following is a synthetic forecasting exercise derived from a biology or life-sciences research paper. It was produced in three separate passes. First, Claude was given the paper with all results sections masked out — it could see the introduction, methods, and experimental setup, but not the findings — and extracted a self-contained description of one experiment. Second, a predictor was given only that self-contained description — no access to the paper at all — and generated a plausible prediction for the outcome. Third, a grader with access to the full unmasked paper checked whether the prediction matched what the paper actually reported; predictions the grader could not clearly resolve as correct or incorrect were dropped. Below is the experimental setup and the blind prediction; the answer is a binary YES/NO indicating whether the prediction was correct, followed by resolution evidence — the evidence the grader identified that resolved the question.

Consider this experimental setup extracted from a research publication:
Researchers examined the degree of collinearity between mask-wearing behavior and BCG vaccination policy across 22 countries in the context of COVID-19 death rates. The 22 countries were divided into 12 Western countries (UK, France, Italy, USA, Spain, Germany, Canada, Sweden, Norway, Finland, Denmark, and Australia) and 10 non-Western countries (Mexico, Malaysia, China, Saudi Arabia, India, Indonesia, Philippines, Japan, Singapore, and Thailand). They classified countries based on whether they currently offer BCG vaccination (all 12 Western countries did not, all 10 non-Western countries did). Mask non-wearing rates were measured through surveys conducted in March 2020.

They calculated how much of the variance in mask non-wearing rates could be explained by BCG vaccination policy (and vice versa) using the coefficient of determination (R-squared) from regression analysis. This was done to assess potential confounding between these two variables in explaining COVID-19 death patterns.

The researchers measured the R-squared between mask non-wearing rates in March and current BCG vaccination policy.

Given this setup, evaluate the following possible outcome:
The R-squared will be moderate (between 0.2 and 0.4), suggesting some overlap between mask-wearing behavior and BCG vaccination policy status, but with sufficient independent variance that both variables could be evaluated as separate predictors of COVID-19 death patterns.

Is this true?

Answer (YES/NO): NO